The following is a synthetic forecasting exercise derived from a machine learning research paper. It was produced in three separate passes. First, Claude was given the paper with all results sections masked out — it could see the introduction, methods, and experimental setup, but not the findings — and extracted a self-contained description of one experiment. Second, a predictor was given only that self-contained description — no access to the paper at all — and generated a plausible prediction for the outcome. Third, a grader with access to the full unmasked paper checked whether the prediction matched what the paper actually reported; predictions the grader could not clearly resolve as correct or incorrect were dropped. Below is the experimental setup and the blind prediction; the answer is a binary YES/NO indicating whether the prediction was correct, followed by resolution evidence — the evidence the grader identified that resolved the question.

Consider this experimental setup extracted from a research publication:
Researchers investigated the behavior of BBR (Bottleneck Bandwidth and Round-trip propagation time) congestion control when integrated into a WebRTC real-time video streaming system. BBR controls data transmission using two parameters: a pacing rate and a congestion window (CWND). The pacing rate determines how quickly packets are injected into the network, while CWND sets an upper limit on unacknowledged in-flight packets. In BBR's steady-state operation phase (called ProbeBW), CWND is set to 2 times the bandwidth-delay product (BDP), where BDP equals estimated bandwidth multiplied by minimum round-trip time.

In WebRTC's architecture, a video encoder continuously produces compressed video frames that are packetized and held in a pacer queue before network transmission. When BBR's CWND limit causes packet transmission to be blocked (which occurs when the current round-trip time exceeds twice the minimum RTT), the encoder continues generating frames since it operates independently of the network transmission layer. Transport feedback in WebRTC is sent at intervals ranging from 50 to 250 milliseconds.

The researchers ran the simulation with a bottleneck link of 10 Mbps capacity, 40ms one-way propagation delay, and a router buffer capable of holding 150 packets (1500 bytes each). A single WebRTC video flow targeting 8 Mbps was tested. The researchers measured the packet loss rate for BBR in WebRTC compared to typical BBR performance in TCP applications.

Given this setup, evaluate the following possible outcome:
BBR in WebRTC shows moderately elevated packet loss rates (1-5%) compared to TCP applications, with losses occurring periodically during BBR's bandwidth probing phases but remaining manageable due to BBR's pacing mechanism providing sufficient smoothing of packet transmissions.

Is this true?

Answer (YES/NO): NO